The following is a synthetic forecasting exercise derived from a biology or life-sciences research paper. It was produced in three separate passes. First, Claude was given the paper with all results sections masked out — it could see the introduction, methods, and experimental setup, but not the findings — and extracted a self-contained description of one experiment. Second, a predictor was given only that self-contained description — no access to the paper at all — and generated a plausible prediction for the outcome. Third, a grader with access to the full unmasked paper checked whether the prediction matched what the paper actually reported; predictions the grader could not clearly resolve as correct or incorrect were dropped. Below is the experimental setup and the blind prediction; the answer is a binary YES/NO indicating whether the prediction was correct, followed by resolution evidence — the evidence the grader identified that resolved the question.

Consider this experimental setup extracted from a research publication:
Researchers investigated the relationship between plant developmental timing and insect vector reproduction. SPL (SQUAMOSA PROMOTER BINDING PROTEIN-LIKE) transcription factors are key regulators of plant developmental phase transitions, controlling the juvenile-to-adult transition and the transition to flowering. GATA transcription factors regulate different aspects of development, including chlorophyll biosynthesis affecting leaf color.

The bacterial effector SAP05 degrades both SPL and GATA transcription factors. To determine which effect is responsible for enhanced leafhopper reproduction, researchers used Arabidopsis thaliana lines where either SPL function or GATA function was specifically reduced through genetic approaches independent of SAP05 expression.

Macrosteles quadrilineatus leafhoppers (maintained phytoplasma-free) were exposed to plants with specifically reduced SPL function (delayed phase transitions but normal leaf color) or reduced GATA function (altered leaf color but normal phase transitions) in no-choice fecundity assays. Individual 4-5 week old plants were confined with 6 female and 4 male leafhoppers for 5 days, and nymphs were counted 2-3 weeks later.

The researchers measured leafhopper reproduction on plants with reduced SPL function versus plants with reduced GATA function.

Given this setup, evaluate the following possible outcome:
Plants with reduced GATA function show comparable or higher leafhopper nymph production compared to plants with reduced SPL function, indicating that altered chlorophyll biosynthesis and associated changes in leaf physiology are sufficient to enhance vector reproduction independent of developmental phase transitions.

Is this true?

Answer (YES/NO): NO